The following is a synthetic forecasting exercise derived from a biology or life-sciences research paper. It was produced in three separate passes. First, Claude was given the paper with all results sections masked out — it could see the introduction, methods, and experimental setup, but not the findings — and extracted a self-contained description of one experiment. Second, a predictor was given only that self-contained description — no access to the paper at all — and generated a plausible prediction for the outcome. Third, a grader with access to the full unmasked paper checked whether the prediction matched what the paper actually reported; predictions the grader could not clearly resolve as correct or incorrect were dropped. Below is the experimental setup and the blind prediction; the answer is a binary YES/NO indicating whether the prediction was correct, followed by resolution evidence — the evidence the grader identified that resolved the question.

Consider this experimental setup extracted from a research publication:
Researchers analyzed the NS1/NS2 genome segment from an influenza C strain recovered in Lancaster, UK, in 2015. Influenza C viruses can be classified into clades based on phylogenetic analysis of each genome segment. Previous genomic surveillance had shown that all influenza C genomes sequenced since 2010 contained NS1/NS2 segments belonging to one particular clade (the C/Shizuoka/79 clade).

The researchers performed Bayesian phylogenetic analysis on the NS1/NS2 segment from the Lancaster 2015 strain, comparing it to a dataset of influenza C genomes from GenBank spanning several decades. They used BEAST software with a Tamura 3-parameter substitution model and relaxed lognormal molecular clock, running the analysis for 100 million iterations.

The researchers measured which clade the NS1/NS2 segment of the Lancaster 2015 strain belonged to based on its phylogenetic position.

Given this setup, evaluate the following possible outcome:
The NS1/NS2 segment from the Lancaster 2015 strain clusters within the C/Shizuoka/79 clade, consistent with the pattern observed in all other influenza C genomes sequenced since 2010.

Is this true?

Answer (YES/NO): NO